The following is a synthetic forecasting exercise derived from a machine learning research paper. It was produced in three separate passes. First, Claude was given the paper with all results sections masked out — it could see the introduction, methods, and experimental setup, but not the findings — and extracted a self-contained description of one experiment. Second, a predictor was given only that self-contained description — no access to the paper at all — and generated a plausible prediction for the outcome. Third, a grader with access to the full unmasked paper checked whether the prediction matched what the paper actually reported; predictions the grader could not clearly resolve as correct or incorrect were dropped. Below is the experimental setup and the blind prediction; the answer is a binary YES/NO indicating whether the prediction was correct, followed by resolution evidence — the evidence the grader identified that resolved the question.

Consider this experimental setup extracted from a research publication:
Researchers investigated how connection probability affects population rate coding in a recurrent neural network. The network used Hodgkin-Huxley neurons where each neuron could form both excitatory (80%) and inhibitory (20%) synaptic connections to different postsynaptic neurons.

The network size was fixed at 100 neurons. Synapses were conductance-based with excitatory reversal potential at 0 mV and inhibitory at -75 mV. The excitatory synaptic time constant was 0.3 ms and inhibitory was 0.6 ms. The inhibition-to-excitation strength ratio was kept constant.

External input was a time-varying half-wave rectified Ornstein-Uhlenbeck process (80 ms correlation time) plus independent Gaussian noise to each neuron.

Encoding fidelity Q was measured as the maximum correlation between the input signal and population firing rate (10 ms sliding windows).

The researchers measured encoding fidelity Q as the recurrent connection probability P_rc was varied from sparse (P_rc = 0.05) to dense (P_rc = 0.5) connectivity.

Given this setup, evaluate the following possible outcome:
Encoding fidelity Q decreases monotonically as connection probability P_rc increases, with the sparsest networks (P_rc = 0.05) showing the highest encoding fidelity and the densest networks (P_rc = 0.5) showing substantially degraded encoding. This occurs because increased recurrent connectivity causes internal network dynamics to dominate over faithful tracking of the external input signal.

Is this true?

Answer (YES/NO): NO